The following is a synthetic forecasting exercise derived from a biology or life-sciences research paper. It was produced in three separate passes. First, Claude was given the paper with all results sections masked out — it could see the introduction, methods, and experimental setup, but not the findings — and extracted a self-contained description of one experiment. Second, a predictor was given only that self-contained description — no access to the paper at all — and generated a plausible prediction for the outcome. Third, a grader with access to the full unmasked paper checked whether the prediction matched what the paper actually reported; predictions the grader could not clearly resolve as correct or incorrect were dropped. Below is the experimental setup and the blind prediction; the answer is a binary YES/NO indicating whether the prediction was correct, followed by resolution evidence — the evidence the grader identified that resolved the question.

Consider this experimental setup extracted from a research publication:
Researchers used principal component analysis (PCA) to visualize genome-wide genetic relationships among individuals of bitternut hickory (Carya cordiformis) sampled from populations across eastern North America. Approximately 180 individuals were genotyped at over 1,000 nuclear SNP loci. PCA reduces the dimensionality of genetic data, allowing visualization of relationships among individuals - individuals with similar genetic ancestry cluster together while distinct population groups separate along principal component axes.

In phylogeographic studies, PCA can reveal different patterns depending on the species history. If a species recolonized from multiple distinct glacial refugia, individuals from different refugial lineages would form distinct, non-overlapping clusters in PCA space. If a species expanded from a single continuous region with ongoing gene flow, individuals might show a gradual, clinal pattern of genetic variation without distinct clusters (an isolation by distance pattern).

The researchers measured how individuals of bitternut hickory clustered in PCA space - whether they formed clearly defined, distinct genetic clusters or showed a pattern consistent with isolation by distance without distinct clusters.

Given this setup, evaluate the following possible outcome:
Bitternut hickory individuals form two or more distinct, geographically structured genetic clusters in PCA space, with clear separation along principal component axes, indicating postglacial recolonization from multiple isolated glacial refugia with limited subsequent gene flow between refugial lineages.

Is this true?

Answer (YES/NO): NO